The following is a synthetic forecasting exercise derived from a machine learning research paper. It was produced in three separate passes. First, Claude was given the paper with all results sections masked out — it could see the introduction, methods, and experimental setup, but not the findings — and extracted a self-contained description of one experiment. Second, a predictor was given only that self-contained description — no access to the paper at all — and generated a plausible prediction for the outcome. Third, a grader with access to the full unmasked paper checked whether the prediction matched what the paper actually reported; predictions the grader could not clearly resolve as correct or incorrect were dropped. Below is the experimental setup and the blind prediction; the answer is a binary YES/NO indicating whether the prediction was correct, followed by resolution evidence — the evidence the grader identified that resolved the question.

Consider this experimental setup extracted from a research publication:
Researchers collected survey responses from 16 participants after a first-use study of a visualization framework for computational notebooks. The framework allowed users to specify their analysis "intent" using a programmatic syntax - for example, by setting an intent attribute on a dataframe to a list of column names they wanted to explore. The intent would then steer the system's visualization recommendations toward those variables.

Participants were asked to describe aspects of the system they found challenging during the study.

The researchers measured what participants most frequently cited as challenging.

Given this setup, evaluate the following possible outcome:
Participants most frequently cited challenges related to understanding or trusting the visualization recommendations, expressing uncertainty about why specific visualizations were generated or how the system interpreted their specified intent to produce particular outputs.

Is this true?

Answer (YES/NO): NO